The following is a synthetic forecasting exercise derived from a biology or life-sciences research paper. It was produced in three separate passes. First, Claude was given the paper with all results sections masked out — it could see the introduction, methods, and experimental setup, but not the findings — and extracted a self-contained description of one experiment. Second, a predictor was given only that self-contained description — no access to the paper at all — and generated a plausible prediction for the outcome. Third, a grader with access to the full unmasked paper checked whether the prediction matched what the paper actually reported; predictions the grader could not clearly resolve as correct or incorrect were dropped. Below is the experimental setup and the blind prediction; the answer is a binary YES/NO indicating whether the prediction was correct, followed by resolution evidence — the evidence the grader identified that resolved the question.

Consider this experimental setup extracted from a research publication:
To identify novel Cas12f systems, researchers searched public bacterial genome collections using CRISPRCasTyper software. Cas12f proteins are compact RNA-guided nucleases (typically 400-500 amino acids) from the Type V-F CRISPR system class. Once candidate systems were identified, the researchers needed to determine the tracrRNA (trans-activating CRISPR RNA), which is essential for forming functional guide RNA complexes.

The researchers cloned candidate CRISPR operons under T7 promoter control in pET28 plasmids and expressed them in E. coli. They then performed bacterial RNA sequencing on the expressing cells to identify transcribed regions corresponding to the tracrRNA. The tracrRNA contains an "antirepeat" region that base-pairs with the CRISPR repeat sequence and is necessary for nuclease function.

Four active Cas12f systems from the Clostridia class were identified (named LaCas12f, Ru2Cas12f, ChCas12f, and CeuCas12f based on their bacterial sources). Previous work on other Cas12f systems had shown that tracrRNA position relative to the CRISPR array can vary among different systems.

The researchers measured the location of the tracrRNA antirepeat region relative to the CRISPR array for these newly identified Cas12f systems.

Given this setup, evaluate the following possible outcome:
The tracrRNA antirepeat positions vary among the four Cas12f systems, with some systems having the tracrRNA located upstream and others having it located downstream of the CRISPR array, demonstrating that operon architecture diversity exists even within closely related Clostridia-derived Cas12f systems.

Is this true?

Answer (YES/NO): NO